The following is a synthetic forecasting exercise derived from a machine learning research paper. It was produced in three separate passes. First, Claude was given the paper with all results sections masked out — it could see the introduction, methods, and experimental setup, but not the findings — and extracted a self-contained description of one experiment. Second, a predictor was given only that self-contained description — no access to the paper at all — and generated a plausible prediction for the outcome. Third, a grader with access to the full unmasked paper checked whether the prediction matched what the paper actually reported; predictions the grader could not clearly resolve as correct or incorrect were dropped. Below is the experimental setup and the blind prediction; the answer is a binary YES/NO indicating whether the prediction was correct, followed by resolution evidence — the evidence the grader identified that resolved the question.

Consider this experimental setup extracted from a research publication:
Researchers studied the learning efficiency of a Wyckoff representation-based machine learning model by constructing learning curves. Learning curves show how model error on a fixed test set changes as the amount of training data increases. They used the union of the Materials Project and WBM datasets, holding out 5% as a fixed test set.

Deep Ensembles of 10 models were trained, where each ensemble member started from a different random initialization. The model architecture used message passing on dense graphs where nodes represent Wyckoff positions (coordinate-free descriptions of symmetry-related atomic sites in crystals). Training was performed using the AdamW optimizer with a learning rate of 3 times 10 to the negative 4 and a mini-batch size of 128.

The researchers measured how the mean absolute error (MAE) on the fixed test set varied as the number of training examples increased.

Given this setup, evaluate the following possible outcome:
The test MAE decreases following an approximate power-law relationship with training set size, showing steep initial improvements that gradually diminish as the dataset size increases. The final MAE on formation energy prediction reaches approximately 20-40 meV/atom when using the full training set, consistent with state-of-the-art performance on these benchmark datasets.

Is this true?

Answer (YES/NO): YES